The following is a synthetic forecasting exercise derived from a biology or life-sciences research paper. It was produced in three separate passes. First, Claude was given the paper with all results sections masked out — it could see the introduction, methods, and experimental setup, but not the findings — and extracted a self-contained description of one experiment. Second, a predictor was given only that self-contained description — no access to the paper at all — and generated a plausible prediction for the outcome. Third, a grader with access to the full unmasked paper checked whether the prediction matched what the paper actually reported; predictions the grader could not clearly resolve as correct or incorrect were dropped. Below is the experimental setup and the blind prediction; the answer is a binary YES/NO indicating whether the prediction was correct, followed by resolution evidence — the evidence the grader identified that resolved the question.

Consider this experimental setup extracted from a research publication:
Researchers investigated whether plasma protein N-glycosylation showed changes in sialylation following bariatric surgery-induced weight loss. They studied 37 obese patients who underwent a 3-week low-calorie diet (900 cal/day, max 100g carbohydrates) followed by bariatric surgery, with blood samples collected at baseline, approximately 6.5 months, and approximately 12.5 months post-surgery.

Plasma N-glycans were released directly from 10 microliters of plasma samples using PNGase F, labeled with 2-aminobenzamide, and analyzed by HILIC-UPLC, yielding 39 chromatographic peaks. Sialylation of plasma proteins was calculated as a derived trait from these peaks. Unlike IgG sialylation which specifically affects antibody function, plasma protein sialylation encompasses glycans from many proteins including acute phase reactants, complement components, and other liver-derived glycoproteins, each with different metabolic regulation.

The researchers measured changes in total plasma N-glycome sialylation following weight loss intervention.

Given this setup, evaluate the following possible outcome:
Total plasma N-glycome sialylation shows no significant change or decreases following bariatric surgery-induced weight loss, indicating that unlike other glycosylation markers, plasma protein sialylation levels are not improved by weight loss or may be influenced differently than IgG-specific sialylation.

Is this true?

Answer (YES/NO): YES